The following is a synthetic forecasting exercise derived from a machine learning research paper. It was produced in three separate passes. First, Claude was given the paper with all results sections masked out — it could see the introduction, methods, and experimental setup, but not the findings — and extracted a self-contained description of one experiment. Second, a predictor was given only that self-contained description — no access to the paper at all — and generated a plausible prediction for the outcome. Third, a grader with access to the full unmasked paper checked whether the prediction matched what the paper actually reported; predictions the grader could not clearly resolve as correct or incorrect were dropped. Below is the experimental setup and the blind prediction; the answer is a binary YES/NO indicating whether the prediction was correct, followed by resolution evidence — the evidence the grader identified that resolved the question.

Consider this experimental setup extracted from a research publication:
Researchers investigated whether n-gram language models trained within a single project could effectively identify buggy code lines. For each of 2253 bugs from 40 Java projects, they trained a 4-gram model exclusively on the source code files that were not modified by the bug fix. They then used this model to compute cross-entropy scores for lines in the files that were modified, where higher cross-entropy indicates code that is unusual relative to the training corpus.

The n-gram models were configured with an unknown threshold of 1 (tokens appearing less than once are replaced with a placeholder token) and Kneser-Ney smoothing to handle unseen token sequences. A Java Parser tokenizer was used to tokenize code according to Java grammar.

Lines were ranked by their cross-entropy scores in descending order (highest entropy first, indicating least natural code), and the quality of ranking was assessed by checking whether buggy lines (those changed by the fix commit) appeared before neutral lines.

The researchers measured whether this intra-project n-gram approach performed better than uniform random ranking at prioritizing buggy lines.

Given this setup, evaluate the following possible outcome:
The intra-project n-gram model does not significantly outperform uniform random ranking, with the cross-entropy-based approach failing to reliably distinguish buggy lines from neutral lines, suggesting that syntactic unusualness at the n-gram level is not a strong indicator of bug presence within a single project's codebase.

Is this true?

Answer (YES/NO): NO